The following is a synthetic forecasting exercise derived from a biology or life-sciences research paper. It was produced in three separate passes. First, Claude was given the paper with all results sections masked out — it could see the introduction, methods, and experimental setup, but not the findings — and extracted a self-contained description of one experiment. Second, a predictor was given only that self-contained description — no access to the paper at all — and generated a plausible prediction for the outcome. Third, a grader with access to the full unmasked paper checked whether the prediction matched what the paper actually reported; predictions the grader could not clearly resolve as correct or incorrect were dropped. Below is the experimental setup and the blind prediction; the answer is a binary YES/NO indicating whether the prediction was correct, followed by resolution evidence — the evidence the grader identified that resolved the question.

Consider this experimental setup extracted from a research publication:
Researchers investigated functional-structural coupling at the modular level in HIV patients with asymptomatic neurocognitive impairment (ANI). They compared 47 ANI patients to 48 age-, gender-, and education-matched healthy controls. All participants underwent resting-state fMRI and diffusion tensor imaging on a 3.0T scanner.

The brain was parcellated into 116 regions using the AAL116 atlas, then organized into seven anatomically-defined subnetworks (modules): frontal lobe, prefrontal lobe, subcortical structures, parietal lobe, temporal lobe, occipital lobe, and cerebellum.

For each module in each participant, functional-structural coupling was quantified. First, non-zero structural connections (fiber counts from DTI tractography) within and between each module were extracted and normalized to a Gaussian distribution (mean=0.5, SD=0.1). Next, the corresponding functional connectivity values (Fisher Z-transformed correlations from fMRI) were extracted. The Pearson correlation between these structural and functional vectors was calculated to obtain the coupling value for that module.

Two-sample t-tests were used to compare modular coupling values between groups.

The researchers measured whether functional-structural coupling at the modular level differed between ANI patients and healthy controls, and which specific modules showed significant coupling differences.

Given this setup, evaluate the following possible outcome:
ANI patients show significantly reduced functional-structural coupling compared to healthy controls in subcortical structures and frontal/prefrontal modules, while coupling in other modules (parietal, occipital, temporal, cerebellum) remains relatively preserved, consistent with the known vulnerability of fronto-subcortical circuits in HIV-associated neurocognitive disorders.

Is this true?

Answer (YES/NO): NO